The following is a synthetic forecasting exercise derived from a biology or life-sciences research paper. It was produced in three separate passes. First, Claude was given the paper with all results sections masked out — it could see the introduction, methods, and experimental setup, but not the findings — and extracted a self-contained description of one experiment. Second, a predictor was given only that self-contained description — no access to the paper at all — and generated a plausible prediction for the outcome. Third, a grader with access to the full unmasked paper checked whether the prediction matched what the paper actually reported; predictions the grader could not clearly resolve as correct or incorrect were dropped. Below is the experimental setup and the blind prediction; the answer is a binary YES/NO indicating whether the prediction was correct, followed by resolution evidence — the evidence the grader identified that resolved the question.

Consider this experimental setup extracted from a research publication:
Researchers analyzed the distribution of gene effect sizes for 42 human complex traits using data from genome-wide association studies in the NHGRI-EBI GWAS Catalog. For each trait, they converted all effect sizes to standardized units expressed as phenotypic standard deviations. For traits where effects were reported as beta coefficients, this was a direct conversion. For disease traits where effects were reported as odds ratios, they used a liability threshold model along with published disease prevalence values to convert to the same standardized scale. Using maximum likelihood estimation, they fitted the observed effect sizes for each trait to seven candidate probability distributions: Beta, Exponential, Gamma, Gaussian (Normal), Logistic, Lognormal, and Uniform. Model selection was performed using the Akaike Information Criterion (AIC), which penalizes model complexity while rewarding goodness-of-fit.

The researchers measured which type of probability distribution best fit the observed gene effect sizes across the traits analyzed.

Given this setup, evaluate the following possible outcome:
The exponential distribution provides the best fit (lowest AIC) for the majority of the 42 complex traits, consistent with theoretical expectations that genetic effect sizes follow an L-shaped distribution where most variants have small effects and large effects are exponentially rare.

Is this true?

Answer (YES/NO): NO